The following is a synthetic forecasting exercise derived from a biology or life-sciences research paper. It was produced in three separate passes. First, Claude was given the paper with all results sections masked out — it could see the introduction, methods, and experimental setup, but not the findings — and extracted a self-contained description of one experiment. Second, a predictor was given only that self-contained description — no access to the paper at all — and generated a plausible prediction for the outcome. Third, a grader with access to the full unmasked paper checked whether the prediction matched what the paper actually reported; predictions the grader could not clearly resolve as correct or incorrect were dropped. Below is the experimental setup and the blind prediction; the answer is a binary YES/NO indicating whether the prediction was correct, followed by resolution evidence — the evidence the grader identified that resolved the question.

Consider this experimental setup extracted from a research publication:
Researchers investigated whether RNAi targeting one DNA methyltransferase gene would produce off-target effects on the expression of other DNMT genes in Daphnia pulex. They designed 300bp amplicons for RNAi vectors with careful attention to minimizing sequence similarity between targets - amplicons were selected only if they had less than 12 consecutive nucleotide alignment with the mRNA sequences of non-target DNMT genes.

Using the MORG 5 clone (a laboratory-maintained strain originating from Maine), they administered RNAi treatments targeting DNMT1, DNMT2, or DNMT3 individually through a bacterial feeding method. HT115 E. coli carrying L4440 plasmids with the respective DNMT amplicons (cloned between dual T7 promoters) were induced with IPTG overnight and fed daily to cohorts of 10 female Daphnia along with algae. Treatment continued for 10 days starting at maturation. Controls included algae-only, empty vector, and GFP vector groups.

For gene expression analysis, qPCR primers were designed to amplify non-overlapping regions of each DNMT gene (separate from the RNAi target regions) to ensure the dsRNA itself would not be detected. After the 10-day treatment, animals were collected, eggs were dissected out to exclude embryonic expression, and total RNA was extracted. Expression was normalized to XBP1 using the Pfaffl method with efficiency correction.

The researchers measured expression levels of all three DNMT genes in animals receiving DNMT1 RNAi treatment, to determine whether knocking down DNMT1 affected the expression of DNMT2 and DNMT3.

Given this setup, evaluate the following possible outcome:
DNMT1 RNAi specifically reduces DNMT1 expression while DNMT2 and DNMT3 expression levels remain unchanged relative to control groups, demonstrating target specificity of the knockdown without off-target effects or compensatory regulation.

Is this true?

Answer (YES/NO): NO